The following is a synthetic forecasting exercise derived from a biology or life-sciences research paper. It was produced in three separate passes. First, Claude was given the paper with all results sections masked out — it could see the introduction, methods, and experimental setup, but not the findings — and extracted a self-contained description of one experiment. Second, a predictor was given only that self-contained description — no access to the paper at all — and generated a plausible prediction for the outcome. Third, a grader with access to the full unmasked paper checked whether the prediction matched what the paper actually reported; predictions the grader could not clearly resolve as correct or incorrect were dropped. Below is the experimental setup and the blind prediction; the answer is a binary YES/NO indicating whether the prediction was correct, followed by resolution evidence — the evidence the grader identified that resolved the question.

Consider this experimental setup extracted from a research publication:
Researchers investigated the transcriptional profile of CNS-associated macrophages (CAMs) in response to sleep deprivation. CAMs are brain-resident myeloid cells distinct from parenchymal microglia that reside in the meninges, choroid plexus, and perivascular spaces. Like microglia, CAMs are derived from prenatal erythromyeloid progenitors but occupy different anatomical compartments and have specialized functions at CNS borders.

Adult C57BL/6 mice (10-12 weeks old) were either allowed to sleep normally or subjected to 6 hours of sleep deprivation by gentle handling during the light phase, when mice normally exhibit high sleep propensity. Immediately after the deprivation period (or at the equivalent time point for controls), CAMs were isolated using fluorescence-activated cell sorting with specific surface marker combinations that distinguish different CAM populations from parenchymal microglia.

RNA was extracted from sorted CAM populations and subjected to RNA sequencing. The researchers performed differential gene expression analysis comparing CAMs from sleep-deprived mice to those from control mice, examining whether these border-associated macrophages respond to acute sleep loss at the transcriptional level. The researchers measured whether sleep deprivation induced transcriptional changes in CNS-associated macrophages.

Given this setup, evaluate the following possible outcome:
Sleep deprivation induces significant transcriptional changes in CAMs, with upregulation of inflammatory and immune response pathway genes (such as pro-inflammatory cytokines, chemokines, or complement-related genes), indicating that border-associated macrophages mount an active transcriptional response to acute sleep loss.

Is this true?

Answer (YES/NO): NO